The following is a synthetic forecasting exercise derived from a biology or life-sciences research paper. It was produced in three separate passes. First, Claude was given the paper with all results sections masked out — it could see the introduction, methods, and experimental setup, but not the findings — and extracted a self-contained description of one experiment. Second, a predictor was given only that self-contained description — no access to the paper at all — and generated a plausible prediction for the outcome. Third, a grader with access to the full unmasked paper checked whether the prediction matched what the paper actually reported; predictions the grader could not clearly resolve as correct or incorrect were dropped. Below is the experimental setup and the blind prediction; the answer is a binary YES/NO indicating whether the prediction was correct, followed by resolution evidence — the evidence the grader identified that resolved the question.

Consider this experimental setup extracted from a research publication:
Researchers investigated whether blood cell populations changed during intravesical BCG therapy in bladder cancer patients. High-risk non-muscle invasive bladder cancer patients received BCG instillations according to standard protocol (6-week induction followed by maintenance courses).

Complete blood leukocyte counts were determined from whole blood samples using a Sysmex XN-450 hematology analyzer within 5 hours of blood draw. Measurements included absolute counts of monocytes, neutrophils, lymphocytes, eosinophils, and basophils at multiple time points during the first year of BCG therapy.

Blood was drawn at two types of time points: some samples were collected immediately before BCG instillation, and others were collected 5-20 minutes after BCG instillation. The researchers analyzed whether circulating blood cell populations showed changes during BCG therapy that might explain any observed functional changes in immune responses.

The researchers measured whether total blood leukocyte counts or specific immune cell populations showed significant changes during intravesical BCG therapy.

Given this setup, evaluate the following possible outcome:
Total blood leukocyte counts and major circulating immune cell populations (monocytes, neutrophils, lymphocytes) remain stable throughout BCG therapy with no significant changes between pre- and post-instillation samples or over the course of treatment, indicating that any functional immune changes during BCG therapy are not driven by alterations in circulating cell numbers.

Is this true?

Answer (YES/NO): NO